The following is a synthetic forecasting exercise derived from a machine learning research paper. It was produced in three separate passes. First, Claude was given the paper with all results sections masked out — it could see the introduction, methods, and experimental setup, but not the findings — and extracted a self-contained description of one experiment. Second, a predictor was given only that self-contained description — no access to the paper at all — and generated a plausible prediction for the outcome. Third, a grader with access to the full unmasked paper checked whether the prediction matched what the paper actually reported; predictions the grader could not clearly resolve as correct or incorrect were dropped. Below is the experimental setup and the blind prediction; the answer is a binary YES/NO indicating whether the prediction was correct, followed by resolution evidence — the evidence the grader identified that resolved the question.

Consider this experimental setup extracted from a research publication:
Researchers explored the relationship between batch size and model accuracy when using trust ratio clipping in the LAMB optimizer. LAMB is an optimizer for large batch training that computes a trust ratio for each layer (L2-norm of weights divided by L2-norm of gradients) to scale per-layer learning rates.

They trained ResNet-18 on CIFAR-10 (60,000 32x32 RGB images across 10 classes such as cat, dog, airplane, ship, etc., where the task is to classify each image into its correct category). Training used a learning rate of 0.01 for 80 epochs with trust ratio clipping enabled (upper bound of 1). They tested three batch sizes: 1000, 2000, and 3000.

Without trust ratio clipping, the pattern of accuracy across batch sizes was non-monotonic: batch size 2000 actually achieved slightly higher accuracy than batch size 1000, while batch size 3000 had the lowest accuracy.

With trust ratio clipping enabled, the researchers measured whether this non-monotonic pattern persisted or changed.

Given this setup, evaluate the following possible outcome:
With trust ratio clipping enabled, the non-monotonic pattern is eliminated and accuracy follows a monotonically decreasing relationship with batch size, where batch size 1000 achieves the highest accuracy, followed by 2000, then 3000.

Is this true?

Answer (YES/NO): YES